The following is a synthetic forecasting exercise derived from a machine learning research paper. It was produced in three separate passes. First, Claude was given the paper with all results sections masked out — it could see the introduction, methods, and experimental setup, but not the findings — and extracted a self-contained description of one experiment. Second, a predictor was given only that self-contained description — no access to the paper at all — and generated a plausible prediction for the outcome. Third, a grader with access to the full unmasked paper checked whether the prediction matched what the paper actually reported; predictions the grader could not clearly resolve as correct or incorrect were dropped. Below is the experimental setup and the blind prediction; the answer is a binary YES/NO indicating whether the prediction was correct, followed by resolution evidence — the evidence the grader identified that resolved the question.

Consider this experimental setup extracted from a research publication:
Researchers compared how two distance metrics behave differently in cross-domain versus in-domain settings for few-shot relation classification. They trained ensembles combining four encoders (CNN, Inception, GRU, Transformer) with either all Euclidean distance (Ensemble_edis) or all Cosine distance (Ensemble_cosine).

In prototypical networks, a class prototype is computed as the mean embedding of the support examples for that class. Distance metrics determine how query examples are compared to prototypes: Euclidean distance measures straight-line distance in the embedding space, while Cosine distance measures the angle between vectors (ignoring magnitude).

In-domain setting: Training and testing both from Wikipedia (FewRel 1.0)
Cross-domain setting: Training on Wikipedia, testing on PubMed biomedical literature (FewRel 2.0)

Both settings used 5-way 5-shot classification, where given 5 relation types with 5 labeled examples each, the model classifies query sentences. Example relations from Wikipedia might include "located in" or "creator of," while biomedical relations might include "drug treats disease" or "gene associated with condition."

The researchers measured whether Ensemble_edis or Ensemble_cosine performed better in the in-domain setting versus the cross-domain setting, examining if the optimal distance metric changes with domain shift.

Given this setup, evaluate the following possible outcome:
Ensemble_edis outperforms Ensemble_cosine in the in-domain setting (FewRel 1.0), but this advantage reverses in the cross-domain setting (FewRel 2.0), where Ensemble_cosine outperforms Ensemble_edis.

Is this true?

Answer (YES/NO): NO